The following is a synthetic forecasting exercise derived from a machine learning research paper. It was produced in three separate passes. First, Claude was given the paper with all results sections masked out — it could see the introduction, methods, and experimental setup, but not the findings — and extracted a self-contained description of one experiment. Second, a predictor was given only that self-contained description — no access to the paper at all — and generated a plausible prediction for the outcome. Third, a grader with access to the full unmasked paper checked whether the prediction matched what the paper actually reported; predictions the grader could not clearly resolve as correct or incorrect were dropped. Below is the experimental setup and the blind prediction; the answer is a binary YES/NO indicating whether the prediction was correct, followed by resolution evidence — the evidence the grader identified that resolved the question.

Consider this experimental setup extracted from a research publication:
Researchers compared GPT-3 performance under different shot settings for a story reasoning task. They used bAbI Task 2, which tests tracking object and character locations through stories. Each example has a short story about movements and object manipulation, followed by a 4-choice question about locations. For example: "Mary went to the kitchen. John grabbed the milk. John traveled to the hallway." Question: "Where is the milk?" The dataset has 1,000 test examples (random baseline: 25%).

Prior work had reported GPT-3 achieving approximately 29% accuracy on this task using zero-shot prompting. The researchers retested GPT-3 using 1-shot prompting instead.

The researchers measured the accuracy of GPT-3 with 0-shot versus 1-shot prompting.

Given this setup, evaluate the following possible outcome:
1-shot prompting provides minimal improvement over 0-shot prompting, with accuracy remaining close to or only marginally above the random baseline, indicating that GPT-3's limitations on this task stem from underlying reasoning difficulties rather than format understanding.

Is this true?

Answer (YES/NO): NO